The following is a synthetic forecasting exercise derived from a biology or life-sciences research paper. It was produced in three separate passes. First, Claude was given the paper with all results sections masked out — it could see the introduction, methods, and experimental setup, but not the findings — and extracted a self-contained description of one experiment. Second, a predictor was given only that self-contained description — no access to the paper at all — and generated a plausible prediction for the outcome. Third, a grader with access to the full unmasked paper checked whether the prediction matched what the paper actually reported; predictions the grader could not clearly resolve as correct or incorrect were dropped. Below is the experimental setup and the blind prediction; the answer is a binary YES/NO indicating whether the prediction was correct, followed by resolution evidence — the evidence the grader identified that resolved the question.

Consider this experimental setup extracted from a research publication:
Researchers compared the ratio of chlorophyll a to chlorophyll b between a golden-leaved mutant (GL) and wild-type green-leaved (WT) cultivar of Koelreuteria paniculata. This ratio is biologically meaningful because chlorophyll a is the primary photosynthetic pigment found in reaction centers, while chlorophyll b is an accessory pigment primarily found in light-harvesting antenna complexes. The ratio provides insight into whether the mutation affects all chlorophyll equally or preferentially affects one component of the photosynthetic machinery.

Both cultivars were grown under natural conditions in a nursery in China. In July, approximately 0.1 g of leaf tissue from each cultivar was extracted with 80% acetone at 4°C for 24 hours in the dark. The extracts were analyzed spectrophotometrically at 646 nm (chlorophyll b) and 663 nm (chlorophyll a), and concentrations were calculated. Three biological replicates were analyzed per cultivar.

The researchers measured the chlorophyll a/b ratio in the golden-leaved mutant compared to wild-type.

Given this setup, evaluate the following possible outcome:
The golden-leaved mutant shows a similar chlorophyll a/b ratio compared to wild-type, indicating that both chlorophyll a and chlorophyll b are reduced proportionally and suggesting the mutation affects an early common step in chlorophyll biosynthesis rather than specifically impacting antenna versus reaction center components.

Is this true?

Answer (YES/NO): NO